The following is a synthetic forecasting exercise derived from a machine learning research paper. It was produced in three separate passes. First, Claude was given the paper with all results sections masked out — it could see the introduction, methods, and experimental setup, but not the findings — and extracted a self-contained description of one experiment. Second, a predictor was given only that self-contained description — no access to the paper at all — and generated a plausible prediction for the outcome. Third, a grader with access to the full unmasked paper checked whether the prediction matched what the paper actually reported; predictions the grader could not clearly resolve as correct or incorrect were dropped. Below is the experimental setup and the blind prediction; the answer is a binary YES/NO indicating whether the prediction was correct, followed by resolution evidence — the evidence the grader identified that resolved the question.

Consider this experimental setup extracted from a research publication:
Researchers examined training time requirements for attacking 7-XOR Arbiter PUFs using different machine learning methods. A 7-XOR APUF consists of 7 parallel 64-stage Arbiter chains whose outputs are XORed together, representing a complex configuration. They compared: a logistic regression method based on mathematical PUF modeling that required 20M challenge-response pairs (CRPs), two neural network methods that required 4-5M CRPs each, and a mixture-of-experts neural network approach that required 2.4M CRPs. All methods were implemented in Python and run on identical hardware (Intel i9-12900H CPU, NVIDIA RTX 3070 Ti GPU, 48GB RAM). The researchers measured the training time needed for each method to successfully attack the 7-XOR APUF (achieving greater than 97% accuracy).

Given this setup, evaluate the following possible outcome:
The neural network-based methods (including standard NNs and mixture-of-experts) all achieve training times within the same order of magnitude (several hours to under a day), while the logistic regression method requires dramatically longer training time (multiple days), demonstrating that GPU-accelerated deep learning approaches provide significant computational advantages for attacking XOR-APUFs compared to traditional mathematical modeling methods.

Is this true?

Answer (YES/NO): NO